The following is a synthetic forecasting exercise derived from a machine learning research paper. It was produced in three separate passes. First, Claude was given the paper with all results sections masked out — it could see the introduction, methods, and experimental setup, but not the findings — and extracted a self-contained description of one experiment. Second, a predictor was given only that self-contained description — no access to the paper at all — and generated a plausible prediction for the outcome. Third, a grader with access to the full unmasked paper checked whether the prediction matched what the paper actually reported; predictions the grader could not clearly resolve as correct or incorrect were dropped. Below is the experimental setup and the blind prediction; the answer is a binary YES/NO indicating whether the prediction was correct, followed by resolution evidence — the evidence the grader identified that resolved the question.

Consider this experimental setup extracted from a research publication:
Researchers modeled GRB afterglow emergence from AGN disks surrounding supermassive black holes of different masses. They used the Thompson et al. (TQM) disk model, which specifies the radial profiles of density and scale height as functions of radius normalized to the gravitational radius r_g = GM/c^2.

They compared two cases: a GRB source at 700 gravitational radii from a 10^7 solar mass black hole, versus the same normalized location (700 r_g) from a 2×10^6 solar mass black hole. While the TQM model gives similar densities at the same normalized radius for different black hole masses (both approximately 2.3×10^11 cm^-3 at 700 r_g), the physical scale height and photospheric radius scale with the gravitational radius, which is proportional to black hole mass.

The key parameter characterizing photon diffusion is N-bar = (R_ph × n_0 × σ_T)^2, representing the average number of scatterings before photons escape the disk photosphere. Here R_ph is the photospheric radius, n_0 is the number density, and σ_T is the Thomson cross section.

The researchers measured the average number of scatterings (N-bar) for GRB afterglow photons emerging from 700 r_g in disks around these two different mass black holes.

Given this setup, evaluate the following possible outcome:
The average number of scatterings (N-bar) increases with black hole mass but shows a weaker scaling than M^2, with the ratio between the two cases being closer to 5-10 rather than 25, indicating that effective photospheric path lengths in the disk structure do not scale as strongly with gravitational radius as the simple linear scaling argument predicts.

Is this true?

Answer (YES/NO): NO